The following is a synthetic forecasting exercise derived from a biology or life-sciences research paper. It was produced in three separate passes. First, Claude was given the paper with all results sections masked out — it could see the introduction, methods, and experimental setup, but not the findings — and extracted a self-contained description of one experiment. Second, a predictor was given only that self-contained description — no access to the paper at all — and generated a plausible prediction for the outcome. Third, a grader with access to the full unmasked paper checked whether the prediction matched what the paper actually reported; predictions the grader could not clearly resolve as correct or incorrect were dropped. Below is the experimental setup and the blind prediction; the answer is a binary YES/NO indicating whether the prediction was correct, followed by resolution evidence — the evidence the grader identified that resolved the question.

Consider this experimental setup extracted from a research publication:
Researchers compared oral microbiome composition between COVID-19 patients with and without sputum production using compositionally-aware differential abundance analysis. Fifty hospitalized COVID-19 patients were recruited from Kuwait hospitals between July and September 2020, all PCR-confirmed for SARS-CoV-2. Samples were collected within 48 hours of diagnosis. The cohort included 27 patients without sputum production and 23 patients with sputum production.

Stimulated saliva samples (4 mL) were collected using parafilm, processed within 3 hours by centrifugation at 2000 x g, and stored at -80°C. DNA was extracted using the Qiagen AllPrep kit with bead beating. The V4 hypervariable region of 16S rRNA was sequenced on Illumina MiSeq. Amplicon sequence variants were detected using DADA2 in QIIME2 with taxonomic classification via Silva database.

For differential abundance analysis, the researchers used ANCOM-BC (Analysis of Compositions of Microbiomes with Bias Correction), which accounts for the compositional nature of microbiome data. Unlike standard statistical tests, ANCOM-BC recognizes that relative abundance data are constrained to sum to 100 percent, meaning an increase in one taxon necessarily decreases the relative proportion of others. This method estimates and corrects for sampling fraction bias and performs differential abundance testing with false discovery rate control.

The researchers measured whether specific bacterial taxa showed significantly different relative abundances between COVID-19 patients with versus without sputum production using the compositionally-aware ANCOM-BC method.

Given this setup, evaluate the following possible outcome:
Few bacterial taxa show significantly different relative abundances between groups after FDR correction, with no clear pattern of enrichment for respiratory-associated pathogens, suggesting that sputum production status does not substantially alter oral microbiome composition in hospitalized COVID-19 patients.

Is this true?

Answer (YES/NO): NO